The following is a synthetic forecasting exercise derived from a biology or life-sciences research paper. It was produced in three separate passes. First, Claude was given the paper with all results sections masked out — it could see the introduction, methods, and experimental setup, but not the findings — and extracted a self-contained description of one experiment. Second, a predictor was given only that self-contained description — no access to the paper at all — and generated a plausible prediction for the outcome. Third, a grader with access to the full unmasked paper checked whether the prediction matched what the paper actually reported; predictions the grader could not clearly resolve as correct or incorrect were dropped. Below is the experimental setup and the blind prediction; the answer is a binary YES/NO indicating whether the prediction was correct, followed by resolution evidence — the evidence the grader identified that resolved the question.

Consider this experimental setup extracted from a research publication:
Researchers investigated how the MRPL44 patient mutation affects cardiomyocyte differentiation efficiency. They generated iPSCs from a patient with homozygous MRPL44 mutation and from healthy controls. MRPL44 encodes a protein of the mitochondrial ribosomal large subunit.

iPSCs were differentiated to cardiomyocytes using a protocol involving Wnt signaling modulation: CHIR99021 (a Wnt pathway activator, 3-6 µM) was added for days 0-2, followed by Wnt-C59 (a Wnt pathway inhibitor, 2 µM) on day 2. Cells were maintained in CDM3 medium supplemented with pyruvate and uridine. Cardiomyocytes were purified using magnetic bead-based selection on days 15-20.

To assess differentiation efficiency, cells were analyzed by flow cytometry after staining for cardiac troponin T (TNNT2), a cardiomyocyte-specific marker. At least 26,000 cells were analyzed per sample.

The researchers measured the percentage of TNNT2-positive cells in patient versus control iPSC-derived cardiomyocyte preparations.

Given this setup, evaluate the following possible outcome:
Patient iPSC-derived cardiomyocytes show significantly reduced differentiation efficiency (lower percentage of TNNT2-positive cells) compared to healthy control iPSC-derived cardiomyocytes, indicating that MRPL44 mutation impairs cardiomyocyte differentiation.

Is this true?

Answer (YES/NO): NO